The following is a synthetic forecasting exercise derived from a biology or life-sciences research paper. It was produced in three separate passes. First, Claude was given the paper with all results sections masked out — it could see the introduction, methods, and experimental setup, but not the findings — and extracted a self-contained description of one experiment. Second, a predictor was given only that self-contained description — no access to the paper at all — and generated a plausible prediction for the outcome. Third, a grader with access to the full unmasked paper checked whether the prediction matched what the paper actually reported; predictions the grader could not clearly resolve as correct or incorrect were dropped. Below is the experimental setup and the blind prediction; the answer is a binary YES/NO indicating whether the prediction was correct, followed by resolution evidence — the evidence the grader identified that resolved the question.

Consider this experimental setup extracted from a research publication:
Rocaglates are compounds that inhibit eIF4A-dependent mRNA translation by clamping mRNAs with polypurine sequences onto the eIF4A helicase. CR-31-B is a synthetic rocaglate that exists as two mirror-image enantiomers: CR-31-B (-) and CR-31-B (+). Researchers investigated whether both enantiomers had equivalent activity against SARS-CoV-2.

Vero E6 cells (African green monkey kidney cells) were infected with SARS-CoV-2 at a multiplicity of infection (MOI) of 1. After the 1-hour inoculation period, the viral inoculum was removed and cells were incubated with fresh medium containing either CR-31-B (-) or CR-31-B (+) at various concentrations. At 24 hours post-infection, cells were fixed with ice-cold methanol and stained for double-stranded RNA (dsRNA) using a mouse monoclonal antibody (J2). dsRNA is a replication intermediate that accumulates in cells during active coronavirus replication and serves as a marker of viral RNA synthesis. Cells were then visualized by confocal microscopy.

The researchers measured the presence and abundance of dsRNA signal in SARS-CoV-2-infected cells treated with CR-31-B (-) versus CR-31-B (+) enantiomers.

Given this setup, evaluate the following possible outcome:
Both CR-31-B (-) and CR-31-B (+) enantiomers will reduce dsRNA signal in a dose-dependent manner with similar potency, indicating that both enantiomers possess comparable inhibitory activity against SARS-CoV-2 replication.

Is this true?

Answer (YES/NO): NO